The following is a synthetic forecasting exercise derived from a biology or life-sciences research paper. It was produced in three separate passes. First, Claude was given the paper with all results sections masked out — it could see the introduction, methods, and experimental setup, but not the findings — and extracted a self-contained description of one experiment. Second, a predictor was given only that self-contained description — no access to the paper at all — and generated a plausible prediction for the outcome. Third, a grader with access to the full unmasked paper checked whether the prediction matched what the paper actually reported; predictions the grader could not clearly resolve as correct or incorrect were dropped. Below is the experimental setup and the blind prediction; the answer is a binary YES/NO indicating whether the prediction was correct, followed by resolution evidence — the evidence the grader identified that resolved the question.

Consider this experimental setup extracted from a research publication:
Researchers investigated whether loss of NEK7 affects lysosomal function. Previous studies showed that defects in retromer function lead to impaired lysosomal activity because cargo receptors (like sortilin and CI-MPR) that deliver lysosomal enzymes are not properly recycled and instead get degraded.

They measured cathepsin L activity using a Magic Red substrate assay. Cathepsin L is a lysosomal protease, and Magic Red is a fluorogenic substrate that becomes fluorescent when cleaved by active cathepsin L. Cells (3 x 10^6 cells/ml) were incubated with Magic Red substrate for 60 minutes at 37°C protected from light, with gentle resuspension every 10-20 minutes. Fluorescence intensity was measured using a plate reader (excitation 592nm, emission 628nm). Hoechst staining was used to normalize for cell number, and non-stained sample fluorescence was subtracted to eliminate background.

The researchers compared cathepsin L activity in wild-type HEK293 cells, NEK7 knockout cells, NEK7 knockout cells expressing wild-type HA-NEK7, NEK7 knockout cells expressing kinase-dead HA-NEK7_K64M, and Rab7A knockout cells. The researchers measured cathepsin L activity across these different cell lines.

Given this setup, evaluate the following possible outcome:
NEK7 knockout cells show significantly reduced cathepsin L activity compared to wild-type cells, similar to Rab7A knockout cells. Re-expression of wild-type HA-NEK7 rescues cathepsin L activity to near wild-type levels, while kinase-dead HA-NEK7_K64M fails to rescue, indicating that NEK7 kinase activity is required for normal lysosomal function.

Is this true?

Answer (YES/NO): YES